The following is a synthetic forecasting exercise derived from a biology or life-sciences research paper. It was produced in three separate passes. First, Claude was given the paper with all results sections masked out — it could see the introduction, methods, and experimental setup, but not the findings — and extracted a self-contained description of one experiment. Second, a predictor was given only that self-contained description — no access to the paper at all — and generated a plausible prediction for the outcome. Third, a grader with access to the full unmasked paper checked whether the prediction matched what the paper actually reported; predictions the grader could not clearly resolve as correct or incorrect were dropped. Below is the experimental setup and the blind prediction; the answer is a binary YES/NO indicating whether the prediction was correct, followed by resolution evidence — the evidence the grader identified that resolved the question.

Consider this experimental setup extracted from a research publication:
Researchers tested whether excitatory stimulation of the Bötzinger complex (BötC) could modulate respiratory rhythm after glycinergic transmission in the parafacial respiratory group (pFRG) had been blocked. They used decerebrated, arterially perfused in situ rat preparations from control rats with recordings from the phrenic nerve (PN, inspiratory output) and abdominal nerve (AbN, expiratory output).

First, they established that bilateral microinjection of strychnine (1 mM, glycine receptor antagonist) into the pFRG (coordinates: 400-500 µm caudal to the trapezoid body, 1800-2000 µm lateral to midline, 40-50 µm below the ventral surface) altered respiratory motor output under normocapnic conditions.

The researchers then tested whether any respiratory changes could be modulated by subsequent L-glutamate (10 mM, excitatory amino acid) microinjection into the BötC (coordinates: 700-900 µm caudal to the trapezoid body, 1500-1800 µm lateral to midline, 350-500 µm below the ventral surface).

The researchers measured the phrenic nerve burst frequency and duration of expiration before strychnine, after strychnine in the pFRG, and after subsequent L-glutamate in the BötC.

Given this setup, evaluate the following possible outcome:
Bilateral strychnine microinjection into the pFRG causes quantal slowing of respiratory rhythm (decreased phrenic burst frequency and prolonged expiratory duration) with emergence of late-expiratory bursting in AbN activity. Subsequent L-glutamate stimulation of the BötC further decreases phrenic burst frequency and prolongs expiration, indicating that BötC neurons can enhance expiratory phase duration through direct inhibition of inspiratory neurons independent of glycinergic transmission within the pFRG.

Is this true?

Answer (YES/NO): NO